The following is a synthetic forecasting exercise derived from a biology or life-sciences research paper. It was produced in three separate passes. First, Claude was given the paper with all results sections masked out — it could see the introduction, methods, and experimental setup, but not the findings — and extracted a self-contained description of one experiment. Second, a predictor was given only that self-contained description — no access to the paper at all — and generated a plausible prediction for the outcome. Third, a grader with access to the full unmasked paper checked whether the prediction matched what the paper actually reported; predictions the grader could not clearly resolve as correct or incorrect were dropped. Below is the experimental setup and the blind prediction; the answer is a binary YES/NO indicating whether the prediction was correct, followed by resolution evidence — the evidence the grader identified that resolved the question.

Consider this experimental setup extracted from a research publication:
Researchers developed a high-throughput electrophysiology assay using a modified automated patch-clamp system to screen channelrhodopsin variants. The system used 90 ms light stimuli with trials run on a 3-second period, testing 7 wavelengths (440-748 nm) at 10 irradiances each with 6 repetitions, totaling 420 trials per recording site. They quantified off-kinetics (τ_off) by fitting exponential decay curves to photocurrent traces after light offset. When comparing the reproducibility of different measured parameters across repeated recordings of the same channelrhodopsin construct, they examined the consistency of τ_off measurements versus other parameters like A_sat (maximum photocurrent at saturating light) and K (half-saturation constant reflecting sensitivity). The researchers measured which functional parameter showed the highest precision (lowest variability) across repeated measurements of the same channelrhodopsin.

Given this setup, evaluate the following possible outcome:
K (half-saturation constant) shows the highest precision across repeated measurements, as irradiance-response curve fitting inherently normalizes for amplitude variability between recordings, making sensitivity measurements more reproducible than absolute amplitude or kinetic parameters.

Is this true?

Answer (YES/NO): NO